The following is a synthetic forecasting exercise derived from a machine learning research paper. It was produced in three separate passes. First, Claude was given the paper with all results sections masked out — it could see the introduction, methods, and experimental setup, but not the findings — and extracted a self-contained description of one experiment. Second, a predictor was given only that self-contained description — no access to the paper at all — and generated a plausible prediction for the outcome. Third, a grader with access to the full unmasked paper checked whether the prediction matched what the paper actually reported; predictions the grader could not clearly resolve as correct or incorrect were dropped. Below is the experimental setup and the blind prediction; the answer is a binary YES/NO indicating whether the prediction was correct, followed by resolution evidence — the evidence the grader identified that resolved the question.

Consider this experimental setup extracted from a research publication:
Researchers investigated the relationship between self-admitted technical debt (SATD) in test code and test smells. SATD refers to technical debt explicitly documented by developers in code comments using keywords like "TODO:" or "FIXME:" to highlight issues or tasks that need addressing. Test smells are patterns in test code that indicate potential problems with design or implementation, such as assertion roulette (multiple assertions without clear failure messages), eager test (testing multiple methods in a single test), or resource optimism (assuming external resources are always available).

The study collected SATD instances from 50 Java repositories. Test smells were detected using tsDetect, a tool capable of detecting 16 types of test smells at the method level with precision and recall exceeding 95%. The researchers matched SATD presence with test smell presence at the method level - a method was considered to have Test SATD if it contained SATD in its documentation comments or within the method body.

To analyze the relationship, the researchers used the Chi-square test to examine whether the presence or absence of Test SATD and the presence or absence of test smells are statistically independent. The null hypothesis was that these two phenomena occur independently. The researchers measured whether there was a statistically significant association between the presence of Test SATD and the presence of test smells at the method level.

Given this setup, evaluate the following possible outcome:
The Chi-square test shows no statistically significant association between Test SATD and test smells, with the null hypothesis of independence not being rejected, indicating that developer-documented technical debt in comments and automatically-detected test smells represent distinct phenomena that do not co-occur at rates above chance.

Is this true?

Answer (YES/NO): YES